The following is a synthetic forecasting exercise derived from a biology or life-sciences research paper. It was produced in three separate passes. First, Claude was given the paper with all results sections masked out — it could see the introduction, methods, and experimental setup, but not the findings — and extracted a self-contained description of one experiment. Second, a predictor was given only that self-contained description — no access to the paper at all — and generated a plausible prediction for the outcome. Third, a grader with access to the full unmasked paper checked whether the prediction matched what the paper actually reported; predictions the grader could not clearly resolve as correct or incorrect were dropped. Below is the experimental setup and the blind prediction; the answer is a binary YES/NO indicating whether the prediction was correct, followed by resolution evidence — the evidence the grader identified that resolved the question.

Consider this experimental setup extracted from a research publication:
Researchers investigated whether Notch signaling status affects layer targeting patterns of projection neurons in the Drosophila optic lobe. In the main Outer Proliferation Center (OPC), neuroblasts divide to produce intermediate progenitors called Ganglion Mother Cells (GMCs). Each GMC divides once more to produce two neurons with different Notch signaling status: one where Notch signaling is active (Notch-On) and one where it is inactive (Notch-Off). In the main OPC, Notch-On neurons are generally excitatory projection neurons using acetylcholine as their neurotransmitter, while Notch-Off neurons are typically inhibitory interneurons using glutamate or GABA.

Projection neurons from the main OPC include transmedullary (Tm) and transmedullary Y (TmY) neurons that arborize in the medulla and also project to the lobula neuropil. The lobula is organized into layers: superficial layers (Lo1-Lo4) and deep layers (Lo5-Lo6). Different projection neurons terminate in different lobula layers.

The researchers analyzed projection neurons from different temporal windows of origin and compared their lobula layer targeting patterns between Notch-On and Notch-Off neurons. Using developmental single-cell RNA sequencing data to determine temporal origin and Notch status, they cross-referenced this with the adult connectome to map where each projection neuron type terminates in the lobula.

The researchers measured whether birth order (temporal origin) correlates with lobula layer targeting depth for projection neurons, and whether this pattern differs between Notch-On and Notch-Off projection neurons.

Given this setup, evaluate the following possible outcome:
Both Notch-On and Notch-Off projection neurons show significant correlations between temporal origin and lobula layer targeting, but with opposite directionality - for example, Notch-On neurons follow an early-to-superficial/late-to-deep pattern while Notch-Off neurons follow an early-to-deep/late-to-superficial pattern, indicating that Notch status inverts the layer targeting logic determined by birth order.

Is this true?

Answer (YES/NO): NO